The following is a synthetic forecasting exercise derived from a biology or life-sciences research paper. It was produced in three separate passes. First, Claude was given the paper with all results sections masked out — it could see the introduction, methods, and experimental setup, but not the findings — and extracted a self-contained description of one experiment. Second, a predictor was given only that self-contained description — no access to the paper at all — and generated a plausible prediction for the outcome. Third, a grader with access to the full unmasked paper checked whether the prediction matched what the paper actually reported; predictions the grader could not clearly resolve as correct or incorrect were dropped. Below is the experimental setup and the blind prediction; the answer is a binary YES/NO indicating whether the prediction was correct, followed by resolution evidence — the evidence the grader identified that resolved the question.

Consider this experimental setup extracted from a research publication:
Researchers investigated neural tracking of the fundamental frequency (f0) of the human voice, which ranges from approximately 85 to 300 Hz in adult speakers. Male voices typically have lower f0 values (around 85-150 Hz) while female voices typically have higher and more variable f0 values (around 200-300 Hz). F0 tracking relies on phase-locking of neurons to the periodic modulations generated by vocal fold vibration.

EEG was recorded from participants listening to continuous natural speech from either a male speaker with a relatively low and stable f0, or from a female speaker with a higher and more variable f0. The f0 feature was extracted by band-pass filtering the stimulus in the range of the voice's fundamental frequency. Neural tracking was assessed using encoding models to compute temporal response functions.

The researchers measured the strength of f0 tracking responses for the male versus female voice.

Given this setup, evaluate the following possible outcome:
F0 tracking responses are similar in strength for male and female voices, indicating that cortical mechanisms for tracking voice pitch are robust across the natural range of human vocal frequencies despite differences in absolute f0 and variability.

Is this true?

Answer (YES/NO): NO